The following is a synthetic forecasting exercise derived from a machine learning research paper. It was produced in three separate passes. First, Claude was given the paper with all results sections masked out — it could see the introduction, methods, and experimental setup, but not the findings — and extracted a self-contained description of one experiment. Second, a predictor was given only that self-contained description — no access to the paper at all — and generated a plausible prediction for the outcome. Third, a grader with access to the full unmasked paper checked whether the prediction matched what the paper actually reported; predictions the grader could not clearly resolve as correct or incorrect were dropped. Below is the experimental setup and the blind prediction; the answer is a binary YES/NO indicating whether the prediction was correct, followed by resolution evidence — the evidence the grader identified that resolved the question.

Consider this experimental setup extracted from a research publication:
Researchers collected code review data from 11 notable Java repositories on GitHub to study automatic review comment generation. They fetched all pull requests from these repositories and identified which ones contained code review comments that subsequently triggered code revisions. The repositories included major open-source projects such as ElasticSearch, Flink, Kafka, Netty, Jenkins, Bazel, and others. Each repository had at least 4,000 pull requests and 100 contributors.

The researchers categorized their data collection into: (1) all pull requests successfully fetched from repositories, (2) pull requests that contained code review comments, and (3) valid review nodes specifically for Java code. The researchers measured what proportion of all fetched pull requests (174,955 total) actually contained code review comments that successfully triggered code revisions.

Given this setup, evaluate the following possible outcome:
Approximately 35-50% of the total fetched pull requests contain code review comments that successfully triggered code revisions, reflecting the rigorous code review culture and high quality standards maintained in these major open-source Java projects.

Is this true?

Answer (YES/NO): NO